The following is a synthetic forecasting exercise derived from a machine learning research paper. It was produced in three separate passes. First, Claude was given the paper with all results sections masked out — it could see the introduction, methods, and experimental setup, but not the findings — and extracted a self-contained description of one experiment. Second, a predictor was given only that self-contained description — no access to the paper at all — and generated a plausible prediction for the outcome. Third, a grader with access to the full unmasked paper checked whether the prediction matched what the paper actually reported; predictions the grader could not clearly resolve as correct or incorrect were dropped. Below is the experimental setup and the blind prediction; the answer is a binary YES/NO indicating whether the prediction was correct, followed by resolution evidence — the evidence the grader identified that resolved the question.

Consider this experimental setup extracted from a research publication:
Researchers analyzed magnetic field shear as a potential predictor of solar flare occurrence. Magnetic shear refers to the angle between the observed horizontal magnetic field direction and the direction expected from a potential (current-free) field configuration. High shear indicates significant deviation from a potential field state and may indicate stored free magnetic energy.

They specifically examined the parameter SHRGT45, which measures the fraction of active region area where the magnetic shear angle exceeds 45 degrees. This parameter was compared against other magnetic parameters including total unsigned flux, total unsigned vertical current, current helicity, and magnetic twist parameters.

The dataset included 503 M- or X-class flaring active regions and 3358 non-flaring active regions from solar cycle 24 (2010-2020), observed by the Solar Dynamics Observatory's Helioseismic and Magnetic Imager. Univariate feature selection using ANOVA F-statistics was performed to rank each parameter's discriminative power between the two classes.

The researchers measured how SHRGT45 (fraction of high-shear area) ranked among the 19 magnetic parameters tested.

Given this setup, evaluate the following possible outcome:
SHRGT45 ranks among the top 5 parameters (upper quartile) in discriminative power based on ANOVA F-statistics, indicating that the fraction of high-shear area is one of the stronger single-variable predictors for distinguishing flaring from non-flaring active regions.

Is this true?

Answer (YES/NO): NO